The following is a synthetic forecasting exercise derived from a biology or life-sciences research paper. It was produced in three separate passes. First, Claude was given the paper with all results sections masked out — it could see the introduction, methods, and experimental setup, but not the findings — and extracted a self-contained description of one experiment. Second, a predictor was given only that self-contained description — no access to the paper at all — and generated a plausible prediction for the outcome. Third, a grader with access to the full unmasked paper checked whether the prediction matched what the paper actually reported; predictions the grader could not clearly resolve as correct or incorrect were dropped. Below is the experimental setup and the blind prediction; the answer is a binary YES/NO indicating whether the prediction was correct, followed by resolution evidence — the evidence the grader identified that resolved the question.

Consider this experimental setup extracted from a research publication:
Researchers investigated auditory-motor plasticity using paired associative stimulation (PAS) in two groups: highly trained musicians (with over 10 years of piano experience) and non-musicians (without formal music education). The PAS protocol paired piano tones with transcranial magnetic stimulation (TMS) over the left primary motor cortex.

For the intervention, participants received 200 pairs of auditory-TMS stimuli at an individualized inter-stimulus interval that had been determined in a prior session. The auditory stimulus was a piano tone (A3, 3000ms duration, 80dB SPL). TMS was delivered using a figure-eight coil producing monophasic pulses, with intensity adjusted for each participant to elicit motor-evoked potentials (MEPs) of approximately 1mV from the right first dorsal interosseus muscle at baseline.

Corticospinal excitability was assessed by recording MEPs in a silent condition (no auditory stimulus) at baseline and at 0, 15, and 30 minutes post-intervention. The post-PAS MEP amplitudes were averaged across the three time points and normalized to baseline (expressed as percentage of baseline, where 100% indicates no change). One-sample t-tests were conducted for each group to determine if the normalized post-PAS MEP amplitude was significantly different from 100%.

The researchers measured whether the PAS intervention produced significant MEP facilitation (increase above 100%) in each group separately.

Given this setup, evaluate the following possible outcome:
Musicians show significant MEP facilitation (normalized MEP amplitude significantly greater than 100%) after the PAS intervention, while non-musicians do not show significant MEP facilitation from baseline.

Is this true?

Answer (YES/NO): NO